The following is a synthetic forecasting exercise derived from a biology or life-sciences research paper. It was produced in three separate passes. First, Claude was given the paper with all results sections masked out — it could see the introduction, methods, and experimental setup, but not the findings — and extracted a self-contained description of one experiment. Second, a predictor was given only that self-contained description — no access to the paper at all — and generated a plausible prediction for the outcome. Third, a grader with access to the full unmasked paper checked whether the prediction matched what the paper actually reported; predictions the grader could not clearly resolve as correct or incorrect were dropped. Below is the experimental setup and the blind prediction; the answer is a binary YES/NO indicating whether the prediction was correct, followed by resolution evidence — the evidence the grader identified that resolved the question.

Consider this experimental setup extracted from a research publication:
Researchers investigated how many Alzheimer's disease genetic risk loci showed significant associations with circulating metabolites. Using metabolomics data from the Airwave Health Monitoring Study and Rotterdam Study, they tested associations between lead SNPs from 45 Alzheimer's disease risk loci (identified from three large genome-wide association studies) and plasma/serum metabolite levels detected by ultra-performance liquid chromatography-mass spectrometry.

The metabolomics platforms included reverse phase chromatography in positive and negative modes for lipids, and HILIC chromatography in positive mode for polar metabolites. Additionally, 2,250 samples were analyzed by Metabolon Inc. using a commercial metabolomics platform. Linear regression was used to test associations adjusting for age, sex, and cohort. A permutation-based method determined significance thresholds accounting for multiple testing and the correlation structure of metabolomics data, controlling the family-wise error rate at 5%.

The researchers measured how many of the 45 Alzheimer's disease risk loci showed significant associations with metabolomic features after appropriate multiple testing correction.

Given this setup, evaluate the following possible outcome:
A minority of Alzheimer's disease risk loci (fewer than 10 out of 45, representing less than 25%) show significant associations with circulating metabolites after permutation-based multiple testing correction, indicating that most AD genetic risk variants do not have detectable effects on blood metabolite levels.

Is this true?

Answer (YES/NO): YES